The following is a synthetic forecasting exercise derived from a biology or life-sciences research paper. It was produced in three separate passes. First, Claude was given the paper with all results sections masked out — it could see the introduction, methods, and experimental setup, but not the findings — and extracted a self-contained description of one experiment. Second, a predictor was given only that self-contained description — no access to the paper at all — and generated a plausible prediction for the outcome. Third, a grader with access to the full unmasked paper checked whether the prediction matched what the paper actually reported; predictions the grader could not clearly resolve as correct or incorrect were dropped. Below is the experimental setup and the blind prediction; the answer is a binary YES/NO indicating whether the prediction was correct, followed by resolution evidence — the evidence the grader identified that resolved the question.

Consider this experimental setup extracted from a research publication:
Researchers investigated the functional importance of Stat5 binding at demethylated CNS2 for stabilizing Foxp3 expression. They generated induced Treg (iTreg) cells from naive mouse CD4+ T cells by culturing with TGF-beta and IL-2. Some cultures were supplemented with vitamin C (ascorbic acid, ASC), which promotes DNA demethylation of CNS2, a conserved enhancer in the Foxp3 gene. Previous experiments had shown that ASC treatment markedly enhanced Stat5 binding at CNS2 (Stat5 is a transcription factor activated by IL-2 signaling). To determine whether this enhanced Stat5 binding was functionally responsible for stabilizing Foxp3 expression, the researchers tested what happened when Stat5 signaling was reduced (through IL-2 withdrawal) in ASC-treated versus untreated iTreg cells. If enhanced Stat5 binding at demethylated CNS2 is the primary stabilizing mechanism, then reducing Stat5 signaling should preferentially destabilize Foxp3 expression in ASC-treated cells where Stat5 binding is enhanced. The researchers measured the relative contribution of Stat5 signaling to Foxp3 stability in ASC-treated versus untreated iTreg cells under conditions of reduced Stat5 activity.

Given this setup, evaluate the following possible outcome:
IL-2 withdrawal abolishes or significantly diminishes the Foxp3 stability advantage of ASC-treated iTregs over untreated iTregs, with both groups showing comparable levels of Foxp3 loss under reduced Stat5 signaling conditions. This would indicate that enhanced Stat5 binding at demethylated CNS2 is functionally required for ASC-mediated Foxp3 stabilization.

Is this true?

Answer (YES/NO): NO